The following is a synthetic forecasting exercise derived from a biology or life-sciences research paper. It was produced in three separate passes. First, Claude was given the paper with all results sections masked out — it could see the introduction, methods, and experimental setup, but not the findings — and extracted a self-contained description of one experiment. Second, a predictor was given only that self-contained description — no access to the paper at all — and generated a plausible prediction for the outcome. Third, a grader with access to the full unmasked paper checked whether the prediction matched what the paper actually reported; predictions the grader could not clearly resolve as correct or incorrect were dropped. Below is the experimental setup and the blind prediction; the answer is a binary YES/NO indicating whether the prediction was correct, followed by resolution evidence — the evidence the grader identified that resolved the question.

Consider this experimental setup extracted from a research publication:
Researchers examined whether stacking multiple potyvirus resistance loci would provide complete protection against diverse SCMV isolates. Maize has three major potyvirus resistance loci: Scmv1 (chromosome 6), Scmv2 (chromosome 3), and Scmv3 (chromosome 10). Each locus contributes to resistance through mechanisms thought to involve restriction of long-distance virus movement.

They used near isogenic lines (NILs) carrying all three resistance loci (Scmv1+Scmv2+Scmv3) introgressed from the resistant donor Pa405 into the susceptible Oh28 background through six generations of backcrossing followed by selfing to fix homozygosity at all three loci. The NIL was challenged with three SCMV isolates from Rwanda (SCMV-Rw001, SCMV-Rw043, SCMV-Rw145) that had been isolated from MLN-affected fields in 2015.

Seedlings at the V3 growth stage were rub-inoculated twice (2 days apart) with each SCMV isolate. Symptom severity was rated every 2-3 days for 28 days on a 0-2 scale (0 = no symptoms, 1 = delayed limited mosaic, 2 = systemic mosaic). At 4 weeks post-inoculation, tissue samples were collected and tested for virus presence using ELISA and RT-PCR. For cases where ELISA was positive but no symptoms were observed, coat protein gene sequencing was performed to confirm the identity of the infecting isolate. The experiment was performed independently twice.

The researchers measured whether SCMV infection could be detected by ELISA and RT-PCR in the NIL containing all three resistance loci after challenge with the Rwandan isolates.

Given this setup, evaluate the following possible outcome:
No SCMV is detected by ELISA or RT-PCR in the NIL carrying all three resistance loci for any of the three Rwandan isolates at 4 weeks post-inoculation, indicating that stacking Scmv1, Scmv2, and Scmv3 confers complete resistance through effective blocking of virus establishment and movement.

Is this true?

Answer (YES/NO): NO